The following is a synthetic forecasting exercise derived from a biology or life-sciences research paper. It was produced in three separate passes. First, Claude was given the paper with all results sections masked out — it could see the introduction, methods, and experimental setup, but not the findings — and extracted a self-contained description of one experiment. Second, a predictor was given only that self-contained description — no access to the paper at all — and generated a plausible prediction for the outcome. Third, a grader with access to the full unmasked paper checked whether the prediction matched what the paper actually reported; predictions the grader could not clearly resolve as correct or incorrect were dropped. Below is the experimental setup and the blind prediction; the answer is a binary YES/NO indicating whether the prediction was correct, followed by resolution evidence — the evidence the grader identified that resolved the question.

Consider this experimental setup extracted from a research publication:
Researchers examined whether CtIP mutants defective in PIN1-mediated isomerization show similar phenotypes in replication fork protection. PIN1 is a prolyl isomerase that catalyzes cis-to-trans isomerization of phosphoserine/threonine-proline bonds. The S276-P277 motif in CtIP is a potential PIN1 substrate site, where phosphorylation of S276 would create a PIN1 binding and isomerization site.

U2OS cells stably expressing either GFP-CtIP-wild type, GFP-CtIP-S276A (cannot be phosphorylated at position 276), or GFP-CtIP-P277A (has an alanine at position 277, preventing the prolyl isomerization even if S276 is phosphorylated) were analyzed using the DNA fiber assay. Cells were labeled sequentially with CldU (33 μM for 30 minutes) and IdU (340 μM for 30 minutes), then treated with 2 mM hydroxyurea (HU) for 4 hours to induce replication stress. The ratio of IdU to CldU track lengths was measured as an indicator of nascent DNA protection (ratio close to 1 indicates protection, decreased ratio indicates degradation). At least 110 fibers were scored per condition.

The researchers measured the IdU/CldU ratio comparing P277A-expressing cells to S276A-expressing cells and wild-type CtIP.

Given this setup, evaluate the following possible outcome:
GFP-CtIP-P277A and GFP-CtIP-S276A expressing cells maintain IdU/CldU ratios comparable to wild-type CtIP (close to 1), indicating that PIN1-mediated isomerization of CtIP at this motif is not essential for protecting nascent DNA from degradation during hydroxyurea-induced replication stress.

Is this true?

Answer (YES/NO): NO